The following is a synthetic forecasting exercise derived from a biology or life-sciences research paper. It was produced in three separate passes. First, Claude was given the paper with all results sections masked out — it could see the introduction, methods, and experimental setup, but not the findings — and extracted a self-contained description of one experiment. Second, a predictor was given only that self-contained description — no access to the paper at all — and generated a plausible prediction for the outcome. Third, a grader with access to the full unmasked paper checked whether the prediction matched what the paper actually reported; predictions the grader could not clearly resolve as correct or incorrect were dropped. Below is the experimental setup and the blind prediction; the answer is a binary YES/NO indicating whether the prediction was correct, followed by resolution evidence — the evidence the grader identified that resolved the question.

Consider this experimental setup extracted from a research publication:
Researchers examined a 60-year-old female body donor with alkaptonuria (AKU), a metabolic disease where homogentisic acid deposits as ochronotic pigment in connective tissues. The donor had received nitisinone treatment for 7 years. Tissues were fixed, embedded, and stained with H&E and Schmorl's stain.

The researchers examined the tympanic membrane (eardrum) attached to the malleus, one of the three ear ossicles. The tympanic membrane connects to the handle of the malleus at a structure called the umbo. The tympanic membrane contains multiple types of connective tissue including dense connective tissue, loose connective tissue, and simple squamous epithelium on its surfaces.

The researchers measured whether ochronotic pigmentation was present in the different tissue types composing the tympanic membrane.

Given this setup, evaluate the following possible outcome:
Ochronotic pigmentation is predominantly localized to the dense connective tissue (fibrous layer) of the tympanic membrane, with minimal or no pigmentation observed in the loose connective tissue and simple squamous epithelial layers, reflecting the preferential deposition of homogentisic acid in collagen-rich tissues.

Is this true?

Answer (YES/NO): YES